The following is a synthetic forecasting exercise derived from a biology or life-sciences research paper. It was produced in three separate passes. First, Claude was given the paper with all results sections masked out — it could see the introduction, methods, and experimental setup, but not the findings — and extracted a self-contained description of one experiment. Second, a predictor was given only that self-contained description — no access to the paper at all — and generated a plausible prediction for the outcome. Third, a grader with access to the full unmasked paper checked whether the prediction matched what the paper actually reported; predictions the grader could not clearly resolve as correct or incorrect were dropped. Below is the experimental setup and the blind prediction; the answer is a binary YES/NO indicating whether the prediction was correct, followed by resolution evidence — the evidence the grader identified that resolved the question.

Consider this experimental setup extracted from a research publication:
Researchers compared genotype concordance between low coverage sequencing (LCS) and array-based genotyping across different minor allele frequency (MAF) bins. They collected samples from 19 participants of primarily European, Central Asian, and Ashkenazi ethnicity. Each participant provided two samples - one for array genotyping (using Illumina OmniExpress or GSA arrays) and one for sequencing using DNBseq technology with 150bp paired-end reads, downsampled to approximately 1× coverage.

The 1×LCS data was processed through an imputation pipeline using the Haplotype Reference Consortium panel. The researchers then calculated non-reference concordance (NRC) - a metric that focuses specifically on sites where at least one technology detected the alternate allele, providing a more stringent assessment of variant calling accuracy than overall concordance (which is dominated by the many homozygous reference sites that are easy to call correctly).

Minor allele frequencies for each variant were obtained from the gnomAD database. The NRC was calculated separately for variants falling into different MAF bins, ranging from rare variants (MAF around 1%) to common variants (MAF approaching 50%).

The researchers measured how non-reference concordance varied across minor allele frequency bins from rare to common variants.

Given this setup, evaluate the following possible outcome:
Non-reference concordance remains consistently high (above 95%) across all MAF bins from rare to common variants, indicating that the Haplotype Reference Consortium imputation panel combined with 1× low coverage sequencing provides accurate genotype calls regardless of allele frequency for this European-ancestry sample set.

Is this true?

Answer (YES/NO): NO